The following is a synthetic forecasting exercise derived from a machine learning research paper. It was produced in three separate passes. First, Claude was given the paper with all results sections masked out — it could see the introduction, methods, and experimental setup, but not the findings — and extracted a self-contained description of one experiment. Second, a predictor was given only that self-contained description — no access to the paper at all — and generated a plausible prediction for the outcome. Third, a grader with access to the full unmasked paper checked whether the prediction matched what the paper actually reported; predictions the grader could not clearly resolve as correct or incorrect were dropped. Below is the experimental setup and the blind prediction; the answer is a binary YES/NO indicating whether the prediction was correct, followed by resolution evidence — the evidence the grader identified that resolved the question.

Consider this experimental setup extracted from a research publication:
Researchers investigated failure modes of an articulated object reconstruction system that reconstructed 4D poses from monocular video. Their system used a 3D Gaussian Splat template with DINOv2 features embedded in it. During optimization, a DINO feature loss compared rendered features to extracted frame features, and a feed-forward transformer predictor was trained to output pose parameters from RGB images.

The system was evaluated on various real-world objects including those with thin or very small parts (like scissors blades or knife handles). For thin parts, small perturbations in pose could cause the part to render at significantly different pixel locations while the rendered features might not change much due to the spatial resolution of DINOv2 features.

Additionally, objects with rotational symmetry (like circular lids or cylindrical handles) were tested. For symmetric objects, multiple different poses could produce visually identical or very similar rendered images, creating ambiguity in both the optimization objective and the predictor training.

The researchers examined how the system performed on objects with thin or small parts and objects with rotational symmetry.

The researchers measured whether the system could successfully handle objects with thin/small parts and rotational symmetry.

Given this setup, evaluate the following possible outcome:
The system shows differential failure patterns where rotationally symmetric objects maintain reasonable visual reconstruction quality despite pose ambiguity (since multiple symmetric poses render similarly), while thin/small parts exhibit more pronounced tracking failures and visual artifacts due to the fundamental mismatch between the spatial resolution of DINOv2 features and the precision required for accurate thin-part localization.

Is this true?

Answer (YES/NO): NO